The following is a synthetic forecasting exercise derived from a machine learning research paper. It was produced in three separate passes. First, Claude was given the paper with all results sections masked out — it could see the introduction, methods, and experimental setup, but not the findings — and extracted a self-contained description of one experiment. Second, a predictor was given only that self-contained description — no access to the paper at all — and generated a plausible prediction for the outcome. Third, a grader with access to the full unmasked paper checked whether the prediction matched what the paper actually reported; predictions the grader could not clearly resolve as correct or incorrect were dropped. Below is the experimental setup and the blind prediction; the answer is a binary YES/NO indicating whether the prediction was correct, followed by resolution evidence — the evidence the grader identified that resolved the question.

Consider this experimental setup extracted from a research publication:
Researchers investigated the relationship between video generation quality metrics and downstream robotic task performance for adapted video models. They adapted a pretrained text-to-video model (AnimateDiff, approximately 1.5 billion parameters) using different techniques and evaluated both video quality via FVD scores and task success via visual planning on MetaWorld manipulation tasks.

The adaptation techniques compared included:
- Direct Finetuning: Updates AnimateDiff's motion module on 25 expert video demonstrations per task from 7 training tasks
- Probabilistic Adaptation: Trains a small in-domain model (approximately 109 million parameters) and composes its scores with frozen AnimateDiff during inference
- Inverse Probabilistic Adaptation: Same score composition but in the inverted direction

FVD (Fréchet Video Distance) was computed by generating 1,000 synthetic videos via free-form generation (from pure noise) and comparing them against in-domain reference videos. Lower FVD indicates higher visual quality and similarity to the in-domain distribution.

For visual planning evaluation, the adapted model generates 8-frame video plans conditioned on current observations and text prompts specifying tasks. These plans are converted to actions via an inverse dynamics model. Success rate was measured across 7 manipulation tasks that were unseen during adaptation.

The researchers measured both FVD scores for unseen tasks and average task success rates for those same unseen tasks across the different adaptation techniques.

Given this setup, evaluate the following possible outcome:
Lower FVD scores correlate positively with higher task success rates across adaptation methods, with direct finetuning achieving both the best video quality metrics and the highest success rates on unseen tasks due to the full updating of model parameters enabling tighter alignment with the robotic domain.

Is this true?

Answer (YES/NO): NO